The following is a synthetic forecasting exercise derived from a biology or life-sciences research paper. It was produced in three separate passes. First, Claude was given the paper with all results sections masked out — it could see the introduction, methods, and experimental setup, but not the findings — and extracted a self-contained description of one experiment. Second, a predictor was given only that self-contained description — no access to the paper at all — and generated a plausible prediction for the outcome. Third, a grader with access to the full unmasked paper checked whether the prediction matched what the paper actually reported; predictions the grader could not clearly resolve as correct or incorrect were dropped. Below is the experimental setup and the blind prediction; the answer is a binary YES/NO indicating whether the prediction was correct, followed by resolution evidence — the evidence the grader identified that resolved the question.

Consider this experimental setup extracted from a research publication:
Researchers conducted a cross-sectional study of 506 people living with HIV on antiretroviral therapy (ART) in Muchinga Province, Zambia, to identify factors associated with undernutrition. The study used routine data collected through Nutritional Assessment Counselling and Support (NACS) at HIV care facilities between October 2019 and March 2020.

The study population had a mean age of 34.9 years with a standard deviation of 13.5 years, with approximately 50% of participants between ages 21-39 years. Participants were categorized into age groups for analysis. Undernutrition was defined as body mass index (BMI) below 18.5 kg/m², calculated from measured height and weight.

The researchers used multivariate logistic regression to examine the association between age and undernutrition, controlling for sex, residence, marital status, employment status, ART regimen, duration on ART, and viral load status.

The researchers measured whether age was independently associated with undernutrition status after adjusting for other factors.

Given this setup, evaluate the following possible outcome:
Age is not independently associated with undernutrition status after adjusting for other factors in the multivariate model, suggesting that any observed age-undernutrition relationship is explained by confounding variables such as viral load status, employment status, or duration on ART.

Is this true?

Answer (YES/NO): NO